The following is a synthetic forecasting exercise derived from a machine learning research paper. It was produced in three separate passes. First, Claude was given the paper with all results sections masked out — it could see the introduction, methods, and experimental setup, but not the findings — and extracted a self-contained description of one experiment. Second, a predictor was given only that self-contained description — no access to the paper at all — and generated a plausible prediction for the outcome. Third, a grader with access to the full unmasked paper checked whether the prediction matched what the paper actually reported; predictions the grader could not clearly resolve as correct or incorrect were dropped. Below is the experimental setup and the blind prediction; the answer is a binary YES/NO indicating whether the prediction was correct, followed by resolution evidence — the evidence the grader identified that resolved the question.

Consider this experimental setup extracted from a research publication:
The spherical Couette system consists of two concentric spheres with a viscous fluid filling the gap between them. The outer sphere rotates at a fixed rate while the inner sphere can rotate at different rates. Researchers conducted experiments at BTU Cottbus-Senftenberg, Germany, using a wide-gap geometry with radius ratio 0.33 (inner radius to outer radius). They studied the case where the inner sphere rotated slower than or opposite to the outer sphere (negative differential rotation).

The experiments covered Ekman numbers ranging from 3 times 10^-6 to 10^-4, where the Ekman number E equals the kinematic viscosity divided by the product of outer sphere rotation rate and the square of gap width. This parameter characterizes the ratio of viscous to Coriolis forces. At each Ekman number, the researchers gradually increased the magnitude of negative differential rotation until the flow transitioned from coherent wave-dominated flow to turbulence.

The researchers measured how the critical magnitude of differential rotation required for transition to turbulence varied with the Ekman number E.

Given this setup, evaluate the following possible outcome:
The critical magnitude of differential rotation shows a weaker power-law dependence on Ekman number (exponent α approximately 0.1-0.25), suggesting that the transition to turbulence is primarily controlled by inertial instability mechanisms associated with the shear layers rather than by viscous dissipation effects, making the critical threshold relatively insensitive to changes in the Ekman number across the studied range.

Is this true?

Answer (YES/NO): YES